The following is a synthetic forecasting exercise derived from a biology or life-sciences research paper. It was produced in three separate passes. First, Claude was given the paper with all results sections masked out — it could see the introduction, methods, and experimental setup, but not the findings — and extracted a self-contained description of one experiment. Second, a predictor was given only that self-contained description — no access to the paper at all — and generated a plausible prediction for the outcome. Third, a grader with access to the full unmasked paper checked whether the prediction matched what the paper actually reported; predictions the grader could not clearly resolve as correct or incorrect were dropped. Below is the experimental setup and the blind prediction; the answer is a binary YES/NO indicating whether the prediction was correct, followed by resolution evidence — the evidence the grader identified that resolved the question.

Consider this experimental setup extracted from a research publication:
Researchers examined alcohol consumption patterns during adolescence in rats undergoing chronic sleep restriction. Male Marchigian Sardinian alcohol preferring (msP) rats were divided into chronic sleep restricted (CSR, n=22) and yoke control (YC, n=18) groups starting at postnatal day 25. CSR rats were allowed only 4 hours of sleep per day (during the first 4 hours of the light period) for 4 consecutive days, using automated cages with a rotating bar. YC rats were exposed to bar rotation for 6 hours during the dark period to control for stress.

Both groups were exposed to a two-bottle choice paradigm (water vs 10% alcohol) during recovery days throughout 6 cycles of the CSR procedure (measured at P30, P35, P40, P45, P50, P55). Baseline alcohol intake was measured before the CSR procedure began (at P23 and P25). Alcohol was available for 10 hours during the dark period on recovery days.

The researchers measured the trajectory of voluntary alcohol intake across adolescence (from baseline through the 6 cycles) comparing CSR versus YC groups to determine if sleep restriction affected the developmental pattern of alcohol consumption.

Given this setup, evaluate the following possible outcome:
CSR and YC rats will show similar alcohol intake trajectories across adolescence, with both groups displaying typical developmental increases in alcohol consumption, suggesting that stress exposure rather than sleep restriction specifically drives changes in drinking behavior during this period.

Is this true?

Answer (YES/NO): NO